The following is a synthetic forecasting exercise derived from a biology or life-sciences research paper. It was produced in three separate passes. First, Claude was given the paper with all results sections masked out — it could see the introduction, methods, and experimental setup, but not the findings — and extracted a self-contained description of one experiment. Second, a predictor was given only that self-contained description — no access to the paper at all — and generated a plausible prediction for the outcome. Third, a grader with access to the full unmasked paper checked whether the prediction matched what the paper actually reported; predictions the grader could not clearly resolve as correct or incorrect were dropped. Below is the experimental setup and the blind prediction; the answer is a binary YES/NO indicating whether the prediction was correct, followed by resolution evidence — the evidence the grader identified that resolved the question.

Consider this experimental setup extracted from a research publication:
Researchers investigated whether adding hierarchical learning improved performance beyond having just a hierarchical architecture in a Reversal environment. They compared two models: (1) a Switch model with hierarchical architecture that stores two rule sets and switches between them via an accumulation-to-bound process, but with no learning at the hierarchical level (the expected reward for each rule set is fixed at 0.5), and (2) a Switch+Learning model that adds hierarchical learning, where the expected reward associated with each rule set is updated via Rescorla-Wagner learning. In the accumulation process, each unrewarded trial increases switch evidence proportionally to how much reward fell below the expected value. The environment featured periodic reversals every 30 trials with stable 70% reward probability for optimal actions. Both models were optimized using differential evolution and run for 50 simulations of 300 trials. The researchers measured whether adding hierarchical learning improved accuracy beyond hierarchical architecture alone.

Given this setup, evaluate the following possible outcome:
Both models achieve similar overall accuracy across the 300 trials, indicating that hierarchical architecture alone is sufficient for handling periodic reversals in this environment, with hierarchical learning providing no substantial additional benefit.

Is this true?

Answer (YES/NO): NO